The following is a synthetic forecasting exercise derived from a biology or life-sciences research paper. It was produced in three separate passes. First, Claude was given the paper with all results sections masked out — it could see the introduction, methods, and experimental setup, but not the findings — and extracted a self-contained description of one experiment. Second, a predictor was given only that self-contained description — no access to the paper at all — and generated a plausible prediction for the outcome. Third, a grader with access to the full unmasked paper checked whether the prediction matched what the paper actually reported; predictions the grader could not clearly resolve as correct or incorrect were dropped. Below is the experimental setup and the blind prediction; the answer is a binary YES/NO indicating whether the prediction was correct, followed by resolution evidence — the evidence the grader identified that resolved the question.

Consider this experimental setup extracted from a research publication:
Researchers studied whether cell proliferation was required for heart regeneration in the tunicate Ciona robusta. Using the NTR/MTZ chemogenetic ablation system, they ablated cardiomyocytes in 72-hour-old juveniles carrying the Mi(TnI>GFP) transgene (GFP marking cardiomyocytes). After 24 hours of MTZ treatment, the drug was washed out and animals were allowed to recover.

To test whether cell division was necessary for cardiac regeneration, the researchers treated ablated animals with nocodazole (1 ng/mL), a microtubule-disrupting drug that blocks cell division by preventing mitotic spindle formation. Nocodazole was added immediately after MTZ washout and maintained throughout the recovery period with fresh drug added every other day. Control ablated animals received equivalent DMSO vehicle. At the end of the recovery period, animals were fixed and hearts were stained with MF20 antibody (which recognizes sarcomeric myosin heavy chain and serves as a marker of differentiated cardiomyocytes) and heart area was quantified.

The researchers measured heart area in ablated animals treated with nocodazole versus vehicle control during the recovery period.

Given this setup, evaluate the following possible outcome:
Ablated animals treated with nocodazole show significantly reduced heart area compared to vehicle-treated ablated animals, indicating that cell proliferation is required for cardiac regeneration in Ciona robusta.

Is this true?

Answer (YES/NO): YES